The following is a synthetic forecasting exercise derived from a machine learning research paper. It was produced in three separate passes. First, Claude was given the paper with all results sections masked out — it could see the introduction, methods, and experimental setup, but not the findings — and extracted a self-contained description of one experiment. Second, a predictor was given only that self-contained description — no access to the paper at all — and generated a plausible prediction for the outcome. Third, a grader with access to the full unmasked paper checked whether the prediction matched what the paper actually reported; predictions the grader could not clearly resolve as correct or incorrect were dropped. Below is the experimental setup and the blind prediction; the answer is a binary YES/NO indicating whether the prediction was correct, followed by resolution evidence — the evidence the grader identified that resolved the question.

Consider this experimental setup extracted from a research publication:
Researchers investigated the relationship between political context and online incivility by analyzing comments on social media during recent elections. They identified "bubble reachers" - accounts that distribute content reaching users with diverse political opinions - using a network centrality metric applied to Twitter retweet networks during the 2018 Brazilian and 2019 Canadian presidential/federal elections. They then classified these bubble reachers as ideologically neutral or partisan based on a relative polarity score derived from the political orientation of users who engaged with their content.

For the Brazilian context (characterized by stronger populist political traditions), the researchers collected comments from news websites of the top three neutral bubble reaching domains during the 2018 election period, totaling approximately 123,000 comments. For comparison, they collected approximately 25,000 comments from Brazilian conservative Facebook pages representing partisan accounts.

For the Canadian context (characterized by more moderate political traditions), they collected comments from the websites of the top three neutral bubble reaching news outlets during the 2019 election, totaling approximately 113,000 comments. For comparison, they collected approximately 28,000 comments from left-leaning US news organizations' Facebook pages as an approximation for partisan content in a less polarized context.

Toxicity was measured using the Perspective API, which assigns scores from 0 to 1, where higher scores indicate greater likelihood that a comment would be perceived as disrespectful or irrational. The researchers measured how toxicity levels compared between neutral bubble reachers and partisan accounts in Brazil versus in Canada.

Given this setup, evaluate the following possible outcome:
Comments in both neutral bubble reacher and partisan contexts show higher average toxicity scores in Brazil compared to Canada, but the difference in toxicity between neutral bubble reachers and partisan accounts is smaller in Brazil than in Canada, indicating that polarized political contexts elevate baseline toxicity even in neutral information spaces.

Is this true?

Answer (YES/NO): NO